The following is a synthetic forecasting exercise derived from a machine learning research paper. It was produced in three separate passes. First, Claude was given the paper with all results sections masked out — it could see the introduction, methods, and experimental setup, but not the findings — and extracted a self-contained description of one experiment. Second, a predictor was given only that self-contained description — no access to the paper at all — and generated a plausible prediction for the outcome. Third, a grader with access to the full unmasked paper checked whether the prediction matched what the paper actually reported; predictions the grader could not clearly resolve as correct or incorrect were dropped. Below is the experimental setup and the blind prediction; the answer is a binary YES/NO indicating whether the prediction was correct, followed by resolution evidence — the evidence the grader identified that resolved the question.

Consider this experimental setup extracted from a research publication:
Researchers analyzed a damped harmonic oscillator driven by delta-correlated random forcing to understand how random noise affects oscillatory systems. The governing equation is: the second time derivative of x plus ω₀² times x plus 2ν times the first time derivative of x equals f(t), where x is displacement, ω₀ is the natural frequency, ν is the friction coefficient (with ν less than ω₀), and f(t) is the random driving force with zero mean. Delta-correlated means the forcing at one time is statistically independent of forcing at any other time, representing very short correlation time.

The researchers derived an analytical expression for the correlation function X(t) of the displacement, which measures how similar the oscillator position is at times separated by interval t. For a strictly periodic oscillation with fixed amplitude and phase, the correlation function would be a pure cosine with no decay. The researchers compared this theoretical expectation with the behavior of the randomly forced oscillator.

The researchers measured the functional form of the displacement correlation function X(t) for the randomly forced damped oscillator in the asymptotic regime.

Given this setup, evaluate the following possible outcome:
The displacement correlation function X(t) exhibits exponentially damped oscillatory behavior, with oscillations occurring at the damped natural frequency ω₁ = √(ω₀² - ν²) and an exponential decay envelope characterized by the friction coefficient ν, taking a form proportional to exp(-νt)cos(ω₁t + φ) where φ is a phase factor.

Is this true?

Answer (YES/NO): YES